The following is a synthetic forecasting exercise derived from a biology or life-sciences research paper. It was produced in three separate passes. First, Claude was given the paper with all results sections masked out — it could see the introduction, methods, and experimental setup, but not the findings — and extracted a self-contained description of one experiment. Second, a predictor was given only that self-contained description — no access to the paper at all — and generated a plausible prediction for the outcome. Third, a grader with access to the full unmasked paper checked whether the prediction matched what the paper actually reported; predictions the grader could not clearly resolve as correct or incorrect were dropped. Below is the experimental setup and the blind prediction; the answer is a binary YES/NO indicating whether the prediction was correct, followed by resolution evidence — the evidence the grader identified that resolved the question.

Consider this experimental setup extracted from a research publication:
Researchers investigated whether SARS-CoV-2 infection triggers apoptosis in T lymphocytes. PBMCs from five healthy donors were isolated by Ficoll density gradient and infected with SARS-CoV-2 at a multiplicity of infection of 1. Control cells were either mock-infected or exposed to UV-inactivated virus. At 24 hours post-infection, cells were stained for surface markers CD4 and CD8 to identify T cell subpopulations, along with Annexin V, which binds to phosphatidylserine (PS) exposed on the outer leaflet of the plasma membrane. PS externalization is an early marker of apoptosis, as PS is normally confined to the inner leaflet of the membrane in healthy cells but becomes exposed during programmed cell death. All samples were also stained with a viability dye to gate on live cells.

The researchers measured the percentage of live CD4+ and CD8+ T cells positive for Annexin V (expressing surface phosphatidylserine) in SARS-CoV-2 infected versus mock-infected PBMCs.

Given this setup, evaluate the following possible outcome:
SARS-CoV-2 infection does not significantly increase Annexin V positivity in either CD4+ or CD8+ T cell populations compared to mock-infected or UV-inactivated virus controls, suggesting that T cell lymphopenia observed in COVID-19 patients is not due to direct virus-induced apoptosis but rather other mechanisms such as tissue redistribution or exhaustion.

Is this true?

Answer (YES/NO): NO